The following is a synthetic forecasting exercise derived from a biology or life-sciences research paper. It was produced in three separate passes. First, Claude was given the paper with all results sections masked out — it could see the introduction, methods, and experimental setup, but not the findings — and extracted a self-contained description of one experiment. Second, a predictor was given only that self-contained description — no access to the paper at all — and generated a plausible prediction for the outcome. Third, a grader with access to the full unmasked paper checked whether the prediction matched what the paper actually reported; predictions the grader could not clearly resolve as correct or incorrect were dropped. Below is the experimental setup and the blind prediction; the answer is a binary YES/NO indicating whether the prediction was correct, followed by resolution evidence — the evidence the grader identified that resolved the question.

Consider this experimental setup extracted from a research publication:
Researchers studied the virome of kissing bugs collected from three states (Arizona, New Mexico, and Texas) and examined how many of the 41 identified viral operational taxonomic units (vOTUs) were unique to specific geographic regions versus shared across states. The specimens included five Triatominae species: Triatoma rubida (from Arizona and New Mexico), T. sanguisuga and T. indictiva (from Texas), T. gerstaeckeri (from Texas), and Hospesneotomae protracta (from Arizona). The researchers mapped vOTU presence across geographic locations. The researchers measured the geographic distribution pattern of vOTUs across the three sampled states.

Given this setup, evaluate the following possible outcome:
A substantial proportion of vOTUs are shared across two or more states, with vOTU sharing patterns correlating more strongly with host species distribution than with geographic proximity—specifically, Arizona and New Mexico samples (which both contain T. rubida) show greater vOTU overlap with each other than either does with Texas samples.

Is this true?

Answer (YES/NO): NO